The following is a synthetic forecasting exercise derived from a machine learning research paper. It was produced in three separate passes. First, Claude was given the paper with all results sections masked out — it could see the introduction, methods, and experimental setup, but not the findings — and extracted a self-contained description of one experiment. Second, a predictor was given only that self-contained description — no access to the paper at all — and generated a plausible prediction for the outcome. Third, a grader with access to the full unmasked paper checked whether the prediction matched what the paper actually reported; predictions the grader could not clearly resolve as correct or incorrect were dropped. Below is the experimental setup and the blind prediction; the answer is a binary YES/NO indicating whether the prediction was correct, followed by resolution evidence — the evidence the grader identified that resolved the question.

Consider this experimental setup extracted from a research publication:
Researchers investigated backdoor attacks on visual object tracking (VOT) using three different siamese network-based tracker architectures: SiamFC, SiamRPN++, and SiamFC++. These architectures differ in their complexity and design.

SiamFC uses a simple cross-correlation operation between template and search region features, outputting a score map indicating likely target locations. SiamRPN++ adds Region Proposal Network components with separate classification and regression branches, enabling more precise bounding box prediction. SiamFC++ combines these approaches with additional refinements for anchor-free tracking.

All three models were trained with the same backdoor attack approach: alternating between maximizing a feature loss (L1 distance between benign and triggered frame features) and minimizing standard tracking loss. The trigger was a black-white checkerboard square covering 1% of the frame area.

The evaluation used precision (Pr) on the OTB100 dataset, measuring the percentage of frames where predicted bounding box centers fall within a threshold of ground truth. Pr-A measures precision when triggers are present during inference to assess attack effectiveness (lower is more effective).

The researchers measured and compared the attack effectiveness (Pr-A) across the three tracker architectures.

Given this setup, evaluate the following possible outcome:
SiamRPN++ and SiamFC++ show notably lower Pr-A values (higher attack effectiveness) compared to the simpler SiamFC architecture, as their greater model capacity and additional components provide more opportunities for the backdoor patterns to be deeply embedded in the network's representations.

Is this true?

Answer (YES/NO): NO